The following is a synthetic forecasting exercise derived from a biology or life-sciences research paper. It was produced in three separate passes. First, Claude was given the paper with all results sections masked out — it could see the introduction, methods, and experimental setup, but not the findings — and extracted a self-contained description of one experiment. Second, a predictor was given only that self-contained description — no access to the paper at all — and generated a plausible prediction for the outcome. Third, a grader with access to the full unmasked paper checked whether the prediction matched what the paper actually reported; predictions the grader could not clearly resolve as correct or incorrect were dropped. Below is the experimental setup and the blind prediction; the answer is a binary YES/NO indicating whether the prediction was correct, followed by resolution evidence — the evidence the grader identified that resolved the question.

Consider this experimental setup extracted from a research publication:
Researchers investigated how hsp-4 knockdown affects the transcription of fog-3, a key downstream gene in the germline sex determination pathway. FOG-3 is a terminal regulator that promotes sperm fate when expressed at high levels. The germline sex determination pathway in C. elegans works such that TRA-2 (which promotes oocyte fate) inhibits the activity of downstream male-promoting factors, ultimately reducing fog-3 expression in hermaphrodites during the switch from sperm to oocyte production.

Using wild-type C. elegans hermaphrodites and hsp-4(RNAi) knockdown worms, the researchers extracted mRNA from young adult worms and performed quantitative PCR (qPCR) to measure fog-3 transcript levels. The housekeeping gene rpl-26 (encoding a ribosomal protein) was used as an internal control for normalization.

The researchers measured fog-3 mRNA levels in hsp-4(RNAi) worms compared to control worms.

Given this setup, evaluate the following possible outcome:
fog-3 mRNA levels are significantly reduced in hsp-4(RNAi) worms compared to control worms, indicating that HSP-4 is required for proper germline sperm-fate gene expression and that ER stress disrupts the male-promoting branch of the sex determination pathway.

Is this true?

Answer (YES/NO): NO